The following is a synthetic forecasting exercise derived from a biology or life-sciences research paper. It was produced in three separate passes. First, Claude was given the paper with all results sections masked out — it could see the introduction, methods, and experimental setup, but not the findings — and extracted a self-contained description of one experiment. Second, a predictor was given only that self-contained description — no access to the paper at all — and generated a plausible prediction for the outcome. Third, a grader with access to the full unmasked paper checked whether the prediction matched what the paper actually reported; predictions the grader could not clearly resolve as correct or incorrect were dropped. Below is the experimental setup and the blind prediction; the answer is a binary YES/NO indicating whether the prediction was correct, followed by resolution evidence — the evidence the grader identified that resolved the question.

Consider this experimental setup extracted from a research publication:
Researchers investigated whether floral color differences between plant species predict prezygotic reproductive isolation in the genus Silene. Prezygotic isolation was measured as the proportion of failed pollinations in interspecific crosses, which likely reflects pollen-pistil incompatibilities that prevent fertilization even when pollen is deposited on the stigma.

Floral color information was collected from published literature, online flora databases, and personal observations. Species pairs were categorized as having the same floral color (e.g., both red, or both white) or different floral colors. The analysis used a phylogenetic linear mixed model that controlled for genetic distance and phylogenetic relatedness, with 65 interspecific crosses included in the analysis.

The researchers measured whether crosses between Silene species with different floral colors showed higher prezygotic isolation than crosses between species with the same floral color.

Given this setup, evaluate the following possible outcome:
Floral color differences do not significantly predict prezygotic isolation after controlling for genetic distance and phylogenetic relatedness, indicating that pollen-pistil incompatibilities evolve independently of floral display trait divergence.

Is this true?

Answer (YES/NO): YES